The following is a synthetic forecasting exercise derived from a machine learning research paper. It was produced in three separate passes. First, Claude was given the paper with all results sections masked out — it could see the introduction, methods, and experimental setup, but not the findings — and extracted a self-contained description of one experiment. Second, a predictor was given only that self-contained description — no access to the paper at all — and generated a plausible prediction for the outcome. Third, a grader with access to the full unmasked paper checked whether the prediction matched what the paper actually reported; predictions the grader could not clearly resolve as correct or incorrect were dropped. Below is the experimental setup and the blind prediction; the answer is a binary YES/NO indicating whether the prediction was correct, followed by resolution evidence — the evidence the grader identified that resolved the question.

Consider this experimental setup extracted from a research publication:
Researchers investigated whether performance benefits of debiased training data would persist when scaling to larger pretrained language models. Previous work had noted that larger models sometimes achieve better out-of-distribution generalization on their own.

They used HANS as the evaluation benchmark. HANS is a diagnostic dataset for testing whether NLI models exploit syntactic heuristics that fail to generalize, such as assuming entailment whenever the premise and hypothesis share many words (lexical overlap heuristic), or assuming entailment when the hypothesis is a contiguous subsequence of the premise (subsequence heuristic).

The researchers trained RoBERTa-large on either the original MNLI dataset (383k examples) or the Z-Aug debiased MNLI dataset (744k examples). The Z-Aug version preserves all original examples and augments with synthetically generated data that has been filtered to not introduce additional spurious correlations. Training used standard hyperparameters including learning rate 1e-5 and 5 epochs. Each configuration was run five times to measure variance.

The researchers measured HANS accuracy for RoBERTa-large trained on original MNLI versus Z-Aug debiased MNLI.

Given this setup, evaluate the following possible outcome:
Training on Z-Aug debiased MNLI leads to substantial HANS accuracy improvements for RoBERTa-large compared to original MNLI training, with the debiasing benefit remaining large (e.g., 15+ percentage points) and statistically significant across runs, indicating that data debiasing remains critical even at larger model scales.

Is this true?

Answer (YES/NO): NO